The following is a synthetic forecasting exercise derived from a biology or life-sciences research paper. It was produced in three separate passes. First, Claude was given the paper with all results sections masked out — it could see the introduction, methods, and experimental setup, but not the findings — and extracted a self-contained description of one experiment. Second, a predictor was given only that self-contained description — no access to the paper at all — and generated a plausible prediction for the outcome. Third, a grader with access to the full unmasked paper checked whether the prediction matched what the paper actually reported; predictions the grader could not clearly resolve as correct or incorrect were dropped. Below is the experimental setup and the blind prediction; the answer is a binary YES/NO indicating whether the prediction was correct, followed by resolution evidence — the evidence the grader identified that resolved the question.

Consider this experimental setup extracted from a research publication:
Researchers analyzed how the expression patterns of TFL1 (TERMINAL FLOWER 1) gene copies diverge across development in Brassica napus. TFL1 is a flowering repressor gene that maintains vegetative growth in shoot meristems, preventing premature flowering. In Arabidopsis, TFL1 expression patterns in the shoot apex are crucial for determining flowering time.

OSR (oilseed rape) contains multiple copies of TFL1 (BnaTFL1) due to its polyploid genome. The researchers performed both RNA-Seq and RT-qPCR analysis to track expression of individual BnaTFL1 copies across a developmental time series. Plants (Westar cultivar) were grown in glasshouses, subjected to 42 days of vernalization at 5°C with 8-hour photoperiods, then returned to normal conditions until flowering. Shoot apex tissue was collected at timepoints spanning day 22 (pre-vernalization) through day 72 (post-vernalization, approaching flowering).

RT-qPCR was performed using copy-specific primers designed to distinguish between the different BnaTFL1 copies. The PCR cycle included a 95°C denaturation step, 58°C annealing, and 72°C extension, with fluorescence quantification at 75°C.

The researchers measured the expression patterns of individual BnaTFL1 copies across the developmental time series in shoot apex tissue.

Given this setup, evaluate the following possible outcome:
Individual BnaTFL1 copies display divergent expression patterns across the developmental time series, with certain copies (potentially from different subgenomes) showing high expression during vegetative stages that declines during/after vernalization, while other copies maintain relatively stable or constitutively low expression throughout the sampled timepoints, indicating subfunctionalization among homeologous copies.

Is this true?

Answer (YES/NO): NO